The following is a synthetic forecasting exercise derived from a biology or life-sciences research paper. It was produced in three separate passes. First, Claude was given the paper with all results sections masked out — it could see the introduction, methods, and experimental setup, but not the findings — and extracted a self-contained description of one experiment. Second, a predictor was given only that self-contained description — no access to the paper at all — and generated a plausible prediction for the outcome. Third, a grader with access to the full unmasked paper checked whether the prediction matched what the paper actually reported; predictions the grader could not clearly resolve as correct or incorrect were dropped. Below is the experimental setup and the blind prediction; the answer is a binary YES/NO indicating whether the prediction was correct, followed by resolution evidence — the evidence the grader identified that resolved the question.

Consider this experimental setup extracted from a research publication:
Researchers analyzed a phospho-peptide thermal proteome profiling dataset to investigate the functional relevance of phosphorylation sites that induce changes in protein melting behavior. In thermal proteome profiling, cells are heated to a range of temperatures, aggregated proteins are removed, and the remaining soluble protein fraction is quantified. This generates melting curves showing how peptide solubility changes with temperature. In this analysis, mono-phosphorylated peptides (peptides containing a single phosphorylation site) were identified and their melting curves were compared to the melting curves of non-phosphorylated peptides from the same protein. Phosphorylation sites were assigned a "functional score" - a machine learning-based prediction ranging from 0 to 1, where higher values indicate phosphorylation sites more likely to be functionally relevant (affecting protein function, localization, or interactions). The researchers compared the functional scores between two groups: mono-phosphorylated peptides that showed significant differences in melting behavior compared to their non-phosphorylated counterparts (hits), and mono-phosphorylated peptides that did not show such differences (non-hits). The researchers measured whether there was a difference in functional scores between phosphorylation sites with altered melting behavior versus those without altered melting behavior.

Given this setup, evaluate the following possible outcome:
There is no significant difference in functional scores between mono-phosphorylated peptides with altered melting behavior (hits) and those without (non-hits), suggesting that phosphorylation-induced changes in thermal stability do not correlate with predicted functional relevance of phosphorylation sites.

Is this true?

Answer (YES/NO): NO